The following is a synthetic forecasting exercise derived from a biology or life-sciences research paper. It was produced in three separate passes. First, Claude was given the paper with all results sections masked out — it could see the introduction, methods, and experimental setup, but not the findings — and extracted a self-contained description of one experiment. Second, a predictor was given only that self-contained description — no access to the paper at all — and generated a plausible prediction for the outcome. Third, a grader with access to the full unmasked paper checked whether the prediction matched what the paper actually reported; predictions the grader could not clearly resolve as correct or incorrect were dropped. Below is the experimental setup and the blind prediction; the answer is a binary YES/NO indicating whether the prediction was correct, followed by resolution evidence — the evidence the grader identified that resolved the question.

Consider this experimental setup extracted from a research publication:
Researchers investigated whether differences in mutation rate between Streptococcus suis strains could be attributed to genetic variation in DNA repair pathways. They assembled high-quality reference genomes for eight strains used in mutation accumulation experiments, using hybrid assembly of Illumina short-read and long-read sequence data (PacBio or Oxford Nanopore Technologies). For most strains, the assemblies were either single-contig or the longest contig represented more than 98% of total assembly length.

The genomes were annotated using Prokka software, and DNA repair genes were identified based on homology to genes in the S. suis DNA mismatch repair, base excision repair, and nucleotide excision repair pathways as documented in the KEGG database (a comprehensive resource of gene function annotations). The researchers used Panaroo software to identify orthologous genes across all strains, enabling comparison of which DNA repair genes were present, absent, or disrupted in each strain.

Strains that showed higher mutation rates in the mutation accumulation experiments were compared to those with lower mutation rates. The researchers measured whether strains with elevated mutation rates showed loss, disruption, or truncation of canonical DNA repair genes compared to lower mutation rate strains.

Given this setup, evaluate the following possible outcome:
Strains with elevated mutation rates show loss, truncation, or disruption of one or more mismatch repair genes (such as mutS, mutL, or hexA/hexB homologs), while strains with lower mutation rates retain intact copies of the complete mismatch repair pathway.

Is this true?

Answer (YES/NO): NO